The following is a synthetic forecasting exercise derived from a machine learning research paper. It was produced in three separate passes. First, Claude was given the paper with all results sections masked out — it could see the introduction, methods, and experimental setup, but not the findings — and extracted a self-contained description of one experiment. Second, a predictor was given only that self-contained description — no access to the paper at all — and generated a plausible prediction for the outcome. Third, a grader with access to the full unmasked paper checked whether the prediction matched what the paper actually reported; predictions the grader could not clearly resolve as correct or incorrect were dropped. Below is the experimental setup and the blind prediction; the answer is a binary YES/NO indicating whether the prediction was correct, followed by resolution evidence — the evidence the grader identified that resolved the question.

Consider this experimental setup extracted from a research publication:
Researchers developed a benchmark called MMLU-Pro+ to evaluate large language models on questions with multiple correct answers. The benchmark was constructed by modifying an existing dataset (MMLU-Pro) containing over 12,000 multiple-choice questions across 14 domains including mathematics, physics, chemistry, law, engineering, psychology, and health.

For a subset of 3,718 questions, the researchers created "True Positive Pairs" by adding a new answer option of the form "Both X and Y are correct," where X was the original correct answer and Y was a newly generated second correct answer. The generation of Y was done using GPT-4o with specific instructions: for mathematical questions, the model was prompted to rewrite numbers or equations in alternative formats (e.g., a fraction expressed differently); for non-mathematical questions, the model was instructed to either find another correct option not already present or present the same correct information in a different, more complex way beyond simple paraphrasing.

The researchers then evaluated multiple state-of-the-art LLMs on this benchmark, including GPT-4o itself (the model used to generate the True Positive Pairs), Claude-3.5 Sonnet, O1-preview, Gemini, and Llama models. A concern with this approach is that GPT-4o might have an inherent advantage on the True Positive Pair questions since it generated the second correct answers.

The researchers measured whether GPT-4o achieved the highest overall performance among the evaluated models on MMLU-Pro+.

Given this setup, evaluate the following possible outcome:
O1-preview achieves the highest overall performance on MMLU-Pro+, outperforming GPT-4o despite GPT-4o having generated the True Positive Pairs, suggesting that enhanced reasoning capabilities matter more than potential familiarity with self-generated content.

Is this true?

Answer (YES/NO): YES